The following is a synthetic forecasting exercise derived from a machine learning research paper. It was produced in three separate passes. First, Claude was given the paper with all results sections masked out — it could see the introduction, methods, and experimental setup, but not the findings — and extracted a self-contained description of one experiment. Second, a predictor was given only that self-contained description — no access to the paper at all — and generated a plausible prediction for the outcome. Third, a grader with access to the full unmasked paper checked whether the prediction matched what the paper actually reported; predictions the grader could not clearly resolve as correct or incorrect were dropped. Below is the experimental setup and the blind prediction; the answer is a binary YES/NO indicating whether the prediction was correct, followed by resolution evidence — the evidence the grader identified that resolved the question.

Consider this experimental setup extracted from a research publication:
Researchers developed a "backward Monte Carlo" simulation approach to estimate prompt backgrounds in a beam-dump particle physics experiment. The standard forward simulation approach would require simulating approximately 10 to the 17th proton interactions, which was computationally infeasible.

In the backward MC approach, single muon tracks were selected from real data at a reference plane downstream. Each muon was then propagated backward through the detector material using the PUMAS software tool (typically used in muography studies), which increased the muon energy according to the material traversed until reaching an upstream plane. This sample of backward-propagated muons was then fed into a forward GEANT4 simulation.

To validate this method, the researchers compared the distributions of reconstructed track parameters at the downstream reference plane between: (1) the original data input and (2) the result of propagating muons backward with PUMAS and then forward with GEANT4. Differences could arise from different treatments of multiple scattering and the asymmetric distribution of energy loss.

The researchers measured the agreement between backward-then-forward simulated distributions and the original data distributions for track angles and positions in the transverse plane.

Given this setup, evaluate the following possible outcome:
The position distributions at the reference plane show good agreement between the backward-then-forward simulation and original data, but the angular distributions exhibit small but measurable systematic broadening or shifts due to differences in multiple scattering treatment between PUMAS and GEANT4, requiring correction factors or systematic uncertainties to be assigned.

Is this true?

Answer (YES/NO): NO